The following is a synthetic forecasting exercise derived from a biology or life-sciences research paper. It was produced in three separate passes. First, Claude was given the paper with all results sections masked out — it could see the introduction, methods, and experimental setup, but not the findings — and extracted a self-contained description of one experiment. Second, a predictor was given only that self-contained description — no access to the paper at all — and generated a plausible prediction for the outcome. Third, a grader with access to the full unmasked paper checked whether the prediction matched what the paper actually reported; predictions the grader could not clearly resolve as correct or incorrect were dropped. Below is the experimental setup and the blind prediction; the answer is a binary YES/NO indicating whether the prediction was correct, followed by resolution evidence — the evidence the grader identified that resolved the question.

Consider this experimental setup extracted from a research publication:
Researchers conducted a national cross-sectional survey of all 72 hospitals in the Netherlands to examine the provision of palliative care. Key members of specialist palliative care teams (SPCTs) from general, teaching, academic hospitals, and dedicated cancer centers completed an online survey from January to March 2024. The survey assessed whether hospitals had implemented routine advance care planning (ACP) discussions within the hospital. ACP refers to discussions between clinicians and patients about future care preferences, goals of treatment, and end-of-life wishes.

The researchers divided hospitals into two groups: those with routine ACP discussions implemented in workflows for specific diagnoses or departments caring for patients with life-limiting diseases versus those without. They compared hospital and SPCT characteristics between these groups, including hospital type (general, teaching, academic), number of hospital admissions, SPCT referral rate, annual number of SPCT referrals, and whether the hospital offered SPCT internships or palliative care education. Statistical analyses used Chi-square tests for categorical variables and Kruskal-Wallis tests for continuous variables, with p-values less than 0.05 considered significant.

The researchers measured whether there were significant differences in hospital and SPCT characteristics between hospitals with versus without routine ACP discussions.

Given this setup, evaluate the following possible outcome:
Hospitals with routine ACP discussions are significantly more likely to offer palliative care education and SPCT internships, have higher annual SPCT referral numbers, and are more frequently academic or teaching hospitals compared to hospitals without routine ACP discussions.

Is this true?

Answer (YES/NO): NO